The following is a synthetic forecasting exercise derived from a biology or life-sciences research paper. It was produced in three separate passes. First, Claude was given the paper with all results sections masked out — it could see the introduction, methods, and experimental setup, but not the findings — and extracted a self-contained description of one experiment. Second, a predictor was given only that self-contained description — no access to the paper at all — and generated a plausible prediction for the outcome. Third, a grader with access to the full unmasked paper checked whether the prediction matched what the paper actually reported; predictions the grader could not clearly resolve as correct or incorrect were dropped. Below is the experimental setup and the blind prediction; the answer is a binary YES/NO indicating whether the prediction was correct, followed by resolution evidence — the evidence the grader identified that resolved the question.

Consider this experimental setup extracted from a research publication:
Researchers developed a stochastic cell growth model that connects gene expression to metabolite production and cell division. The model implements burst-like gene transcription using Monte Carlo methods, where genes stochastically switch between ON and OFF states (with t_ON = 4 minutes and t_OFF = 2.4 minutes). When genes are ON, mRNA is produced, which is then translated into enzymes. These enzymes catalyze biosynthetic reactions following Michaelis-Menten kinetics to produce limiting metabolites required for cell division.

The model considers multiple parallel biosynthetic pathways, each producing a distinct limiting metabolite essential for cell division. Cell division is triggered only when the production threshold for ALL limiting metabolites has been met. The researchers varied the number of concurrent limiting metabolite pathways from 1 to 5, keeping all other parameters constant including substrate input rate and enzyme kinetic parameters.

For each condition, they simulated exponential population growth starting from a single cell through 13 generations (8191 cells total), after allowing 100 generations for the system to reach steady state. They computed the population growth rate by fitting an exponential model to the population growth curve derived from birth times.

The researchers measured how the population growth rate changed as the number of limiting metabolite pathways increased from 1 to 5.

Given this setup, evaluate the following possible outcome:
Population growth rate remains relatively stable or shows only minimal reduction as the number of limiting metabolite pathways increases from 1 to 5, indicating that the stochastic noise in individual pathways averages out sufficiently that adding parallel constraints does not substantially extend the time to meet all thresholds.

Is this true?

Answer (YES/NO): NO